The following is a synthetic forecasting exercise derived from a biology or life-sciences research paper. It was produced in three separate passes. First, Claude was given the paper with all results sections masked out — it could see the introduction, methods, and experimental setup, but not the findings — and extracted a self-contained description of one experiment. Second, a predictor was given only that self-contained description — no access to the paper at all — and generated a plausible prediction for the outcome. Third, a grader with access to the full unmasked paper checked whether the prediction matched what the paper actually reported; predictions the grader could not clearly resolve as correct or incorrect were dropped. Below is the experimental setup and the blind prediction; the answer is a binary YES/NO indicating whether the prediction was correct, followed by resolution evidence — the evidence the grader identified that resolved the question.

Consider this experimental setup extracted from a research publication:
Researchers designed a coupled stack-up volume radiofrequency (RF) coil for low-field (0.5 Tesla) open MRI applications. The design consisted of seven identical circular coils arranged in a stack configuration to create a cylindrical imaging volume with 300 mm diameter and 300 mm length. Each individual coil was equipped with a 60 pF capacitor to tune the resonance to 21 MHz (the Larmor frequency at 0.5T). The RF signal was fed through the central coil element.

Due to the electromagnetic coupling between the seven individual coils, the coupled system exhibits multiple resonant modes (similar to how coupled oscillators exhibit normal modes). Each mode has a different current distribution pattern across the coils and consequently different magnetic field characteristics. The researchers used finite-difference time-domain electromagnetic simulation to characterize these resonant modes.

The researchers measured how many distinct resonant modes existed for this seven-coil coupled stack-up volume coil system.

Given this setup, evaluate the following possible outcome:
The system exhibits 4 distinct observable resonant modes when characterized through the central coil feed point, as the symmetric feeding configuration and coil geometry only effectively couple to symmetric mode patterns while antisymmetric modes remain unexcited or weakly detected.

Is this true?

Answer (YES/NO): YES